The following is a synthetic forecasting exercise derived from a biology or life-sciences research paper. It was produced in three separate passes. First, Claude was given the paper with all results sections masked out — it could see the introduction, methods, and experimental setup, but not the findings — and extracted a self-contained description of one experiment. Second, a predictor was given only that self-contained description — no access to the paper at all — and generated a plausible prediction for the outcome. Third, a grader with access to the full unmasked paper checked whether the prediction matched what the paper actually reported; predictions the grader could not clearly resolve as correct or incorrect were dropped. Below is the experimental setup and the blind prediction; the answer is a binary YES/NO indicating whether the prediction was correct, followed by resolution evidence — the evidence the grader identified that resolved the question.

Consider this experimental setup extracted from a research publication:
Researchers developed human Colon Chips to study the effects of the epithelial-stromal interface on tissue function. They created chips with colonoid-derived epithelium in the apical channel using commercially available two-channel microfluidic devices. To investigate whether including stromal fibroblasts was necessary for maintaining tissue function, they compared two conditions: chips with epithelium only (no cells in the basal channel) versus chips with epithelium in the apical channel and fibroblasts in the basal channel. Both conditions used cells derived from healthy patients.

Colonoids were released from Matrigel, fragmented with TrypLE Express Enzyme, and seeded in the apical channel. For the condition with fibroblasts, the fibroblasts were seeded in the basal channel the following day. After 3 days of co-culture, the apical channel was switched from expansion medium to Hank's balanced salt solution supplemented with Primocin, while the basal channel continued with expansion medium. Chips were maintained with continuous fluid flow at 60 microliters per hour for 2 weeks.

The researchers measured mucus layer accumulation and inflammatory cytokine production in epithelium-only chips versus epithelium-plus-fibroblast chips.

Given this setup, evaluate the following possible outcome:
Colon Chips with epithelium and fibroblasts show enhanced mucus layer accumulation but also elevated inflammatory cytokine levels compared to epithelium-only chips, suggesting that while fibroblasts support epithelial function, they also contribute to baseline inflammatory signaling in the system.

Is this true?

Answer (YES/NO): NO